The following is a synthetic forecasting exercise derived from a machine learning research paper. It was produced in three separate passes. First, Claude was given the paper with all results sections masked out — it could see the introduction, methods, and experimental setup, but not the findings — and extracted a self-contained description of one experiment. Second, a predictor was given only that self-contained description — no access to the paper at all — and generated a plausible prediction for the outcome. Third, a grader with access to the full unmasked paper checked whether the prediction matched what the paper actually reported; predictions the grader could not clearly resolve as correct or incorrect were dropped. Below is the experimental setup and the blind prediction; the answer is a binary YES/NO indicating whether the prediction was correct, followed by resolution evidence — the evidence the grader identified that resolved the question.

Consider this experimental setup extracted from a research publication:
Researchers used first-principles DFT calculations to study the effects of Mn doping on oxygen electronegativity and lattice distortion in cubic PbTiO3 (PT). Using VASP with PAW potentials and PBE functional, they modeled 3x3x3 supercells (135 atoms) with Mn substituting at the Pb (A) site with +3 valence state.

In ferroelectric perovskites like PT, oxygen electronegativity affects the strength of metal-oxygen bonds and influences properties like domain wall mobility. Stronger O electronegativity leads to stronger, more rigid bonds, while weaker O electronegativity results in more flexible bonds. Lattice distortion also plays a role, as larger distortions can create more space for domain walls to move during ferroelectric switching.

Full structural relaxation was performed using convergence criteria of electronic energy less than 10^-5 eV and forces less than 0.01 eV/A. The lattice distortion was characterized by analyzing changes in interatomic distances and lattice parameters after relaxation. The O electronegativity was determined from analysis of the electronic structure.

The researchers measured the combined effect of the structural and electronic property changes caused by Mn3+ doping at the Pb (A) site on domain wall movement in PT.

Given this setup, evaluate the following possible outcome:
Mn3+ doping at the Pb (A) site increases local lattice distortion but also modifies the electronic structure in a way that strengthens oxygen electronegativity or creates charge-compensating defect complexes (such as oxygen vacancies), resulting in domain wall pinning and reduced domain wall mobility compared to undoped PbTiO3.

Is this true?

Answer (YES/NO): NO